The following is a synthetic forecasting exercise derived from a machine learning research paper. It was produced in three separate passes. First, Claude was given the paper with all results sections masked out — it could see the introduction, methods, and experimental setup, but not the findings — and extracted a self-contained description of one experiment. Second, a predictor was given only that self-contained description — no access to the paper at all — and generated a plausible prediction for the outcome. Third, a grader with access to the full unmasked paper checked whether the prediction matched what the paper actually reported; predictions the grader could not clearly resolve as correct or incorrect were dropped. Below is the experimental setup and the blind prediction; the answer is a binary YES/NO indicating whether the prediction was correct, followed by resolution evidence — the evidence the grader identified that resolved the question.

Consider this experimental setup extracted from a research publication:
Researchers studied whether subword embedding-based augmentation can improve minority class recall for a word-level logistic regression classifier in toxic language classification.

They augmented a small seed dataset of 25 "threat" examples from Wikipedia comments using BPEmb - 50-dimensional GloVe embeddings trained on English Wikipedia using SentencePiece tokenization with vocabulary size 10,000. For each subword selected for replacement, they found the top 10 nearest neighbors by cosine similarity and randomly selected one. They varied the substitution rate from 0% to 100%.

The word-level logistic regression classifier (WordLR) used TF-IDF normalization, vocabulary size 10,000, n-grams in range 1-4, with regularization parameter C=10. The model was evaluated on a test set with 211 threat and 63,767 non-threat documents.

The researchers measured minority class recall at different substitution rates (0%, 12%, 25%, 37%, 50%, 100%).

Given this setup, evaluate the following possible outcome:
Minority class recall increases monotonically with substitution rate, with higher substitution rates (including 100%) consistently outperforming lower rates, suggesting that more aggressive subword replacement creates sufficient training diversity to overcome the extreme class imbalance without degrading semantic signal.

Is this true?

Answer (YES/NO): NO